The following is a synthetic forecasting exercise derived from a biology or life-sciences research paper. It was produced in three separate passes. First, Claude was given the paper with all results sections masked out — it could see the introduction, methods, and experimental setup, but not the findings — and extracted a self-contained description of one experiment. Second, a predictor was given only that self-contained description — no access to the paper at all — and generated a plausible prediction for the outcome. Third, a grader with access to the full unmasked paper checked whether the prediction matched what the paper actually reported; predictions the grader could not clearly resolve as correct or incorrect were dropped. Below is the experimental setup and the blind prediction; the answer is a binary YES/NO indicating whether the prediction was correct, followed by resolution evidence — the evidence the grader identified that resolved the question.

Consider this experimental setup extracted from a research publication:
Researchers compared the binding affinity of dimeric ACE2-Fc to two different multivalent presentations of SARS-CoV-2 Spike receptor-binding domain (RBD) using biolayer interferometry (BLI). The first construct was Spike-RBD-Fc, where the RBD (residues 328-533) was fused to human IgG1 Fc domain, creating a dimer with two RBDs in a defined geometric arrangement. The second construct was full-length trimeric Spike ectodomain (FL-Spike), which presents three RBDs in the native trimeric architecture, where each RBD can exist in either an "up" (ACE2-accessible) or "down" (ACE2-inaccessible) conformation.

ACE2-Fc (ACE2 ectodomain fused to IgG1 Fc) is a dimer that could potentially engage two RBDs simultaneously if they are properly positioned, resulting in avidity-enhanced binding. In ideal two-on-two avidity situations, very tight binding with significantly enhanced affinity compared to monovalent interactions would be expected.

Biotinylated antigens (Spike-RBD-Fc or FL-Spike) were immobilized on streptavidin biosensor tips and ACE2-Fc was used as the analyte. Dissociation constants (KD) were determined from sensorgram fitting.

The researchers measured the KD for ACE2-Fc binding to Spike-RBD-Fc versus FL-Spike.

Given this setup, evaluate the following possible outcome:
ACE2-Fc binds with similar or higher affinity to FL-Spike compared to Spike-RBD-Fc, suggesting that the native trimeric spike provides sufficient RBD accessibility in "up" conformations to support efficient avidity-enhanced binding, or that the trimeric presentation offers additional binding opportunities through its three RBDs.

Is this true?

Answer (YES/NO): NO